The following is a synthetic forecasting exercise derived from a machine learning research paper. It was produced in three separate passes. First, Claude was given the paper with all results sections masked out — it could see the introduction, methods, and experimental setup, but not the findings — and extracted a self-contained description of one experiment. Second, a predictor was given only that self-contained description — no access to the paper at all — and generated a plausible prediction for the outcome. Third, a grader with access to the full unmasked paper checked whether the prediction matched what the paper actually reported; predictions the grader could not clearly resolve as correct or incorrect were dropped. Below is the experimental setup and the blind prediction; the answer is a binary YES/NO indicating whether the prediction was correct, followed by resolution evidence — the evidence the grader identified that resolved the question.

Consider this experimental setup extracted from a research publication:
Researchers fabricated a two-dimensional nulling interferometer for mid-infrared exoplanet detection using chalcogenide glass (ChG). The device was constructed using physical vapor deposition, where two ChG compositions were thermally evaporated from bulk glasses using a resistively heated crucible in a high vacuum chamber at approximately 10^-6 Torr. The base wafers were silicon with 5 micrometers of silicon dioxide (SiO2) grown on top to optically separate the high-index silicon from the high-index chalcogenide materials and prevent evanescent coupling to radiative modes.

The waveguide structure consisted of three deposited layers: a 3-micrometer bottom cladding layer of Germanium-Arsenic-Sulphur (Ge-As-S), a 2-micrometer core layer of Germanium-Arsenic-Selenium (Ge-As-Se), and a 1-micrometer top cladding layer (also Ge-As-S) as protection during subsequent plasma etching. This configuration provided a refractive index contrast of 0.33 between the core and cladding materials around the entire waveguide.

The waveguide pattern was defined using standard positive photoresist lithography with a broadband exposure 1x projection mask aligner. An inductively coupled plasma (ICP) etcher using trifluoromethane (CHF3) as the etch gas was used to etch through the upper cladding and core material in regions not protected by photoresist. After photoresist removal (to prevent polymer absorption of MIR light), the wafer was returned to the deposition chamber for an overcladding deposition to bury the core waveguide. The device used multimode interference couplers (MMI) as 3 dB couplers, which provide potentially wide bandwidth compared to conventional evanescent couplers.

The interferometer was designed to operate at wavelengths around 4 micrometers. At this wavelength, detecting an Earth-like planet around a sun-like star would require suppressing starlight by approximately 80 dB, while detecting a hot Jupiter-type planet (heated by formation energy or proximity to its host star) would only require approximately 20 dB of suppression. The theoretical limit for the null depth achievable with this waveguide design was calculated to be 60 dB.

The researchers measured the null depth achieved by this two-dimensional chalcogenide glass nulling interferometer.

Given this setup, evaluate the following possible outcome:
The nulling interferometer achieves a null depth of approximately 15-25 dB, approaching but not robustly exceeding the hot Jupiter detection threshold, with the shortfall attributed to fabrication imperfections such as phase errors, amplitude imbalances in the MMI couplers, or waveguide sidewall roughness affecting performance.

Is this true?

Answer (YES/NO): NO